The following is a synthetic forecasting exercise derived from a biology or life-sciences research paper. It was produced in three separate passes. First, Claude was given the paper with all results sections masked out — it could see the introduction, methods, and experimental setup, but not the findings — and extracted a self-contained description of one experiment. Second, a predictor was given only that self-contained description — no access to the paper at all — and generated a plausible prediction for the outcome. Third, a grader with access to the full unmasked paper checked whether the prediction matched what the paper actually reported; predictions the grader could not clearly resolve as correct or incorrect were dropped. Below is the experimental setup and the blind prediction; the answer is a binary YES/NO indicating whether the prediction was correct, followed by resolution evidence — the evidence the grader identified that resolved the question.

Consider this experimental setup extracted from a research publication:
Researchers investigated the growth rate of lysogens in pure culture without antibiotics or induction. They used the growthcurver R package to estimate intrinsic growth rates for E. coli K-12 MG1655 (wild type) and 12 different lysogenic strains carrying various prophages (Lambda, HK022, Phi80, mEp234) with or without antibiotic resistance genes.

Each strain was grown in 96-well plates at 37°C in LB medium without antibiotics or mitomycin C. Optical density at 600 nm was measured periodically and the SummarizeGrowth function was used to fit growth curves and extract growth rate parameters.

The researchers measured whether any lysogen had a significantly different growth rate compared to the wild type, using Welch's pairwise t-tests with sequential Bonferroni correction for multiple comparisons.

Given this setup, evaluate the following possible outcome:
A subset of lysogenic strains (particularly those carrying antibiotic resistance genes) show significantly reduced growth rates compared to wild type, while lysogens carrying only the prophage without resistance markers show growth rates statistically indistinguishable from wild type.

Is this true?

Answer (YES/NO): NO